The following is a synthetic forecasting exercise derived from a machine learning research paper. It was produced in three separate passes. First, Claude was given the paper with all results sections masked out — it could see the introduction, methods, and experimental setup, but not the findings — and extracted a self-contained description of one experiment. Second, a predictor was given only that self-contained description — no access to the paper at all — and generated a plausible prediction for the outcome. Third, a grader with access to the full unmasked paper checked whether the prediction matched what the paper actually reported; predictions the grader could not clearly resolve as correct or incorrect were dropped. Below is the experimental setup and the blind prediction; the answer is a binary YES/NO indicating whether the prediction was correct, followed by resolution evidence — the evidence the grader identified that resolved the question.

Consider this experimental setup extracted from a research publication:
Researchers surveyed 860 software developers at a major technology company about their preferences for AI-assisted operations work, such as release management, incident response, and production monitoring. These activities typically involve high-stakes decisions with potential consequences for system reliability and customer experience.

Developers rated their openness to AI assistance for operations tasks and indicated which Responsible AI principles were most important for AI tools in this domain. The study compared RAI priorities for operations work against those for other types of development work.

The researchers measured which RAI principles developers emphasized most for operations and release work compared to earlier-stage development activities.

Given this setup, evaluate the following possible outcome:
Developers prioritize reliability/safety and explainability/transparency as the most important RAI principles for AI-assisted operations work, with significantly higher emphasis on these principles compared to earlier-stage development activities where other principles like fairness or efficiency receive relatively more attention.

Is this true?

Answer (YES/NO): NO